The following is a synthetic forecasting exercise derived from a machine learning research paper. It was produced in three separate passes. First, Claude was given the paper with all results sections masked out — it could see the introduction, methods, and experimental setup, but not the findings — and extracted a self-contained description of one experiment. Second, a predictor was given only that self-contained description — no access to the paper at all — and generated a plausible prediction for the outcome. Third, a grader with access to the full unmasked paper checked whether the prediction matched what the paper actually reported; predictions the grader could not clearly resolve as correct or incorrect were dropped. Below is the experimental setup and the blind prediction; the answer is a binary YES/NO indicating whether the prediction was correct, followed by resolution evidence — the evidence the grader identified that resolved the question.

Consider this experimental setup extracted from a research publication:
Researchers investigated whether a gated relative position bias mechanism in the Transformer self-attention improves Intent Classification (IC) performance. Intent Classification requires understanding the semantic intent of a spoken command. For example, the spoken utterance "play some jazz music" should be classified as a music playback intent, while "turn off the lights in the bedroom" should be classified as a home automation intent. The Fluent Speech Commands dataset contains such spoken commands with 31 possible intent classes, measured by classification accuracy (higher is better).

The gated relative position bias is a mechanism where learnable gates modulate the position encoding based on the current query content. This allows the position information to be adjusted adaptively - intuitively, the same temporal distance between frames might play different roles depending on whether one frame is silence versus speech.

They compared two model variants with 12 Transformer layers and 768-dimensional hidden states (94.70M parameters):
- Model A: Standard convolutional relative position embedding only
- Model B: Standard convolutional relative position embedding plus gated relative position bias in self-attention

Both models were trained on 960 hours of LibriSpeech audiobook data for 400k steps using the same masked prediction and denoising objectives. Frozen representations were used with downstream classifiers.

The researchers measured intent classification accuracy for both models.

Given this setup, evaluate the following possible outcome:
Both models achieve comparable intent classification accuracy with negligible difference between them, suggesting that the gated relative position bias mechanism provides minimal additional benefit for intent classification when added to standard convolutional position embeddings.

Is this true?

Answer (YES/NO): NO